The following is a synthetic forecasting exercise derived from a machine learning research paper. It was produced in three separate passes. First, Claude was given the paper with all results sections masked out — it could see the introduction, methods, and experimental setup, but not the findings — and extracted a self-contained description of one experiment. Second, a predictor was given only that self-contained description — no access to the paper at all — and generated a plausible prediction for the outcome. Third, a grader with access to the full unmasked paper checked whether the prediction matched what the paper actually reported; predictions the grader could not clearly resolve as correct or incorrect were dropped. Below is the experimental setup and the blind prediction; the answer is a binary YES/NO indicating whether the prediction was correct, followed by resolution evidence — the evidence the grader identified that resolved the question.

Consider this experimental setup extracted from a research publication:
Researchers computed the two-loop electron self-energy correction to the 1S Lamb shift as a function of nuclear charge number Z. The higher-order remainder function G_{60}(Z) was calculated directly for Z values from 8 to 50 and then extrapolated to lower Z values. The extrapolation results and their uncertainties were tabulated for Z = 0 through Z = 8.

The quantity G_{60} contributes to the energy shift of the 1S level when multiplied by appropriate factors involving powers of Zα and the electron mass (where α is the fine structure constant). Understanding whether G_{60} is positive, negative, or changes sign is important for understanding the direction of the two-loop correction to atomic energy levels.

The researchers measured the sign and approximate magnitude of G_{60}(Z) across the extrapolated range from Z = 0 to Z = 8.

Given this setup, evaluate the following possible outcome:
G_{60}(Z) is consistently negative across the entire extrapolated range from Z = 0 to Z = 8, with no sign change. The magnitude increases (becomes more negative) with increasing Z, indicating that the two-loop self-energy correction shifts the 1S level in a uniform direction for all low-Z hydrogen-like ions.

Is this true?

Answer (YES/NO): NO